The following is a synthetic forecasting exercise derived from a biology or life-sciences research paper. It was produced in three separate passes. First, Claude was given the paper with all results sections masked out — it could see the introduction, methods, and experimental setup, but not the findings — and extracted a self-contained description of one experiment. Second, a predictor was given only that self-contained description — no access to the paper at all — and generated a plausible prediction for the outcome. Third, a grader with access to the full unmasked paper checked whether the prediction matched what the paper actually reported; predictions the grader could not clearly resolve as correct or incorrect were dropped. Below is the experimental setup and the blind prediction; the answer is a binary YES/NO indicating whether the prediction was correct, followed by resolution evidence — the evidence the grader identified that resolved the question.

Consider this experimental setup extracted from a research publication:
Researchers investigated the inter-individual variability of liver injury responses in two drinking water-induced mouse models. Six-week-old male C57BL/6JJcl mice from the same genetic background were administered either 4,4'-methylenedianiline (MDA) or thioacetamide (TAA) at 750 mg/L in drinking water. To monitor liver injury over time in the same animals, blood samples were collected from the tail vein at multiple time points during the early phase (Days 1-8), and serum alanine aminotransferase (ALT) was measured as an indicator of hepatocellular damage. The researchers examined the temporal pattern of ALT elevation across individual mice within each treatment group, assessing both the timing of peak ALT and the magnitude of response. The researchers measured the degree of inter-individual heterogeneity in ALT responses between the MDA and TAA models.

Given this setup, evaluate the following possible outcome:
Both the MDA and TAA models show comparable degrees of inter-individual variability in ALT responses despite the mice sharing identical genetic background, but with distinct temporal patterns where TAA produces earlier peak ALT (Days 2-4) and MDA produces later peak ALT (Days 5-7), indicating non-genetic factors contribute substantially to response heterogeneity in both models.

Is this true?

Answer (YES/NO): NO